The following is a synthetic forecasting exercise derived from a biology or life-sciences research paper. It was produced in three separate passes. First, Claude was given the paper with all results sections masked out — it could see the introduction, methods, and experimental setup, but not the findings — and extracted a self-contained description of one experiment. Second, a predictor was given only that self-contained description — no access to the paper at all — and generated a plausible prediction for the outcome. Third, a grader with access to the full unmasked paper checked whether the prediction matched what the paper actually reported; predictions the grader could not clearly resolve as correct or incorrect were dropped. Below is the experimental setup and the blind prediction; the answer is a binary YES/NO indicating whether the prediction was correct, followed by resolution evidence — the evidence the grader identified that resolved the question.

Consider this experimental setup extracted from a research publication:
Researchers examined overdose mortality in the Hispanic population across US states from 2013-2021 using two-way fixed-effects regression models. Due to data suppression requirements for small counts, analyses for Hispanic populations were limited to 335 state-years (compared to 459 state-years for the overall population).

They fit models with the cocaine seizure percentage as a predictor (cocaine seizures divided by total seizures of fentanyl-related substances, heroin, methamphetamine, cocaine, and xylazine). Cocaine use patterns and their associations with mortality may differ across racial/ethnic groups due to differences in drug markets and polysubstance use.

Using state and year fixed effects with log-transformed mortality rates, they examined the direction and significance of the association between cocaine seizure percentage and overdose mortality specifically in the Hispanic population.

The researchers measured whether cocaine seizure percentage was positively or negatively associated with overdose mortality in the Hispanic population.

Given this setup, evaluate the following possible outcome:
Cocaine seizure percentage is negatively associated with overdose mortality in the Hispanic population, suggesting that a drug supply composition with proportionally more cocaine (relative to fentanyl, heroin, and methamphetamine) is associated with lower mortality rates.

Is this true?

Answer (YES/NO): YES